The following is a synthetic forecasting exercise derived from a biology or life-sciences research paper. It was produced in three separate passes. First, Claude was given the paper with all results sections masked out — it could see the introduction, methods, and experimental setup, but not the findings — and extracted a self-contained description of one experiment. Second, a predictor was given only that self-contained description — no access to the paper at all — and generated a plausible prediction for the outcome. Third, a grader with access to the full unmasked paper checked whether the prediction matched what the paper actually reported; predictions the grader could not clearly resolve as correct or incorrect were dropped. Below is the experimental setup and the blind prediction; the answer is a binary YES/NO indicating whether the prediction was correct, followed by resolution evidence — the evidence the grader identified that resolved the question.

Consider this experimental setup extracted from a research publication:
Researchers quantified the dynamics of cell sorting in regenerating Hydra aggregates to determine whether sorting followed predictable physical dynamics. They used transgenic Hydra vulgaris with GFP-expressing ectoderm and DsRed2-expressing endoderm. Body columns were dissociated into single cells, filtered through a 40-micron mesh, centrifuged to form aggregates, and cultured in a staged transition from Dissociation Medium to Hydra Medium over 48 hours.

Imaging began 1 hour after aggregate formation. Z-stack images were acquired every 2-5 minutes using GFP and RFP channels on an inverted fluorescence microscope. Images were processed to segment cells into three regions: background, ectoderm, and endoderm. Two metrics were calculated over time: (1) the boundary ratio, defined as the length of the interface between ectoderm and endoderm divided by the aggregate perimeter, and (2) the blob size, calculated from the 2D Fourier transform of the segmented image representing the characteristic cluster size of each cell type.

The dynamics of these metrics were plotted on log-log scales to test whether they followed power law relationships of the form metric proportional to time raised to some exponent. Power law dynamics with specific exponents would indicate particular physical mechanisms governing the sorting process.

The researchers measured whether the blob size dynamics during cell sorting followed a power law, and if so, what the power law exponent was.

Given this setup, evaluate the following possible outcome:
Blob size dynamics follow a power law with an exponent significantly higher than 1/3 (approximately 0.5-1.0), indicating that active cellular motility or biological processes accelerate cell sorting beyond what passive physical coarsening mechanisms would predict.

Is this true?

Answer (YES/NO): NO